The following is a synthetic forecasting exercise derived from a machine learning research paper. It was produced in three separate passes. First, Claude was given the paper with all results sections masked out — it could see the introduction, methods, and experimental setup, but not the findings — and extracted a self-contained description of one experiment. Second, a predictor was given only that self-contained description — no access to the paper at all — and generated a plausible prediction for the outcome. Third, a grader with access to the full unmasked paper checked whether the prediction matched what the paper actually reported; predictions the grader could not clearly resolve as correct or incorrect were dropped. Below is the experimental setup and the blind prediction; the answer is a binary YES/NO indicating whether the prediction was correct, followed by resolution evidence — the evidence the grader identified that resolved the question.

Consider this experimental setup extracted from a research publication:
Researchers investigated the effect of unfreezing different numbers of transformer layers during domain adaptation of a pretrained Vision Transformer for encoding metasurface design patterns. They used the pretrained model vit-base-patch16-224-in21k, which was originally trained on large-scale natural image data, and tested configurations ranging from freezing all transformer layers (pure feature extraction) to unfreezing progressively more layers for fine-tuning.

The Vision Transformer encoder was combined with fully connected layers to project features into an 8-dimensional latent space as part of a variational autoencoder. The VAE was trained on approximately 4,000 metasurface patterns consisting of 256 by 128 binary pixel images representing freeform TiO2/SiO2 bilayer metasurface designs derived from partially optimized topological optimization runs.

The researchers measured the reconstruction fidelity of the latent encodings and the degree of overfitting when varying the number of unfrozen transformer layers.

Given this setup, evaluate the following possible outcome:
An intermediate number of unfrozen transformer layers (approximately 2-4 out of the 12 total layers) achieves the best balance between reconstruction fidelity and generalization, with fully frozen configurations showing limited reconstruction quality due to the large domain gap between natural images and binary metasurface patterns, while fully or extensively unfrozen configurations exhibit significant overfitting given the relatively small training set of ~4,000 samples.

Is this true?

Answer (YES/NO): YES